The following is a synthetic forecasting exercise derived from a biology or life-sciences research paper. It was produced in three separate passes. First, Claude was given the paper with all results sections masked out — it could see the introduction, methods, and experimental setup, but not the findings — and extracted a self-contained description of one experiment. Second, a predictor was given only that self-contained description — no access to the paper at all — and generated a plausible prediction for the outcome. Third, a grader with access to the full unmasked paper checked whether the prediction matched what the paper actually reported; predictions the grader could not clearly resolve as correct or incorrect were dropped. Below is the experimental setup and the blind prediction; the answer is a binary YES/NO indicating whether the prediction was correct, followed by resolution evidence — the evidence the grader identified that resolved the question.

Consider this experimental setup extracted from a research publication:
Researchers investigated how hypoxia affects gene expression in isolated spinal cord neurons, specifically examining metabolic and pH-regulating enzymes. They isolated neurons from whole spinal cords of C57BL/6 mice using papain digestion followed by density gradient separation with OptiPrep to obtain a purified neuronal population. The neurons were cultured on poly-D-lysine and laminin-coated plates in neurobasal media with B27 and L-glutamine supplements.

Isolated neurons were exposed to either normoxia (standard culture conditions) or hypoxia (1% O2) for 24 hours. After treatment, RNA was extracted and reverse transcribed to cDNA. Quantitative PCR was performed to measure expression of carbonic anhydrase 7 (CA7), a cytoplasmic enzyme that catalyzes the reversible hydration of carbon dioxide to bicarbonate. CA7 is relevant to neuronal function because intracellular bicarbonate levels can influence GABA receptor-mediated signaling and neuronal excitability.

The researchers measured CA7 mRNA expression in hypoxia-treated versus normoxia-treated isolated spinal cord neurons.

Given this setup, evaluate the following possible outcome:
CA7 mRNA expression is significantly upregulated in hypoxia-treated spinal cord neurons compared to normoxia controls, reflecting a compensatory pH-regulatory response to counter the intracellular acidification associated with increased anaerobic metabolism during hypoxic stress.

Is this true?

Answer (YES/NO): YES